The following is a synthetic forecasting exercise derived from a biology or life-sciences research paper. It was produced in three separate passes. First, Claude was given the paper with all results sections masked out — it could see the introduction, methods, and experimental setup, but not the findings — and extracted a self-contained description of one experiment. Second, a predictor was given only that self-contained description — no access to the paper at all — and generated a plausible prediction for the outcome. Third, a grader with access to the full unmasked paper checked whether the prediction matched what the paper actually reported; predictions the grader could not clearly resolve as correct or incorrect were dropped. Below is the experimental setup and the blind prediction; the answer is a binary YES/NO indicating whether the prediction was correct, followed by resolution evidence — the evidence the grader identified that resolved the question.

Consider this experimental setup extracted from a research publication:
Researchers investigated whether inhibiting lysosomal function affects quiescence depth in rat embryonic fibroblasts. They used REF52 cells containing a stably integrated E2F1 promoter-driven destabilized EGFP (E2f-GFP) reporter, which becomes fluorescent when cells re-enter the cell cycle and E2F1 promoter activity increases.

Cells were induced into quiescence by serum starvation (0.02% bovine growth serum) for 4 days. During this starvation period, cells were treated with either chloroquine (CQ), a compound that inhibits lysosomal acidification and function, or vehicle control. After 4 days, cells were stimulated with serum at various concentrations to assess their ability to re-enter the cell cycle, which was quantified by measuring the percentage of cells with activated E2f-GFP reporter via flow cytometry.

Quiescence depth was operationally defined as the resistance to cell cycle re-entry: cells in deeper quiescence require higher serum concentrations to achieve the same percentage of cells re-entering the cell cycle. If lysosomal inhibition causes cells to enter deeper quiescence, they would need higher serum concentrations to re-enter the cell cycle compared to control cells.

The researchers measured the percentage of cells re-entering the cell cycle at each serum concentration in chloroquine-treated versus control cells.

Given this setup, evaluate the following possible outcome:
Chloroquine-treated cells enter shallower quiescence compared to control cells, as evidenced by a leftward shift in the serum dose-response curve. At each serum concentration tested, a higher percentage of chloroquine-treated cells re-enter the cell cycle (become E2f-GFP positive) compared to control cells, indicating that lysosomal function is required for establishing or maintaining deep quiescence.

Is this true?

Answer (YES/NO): NO